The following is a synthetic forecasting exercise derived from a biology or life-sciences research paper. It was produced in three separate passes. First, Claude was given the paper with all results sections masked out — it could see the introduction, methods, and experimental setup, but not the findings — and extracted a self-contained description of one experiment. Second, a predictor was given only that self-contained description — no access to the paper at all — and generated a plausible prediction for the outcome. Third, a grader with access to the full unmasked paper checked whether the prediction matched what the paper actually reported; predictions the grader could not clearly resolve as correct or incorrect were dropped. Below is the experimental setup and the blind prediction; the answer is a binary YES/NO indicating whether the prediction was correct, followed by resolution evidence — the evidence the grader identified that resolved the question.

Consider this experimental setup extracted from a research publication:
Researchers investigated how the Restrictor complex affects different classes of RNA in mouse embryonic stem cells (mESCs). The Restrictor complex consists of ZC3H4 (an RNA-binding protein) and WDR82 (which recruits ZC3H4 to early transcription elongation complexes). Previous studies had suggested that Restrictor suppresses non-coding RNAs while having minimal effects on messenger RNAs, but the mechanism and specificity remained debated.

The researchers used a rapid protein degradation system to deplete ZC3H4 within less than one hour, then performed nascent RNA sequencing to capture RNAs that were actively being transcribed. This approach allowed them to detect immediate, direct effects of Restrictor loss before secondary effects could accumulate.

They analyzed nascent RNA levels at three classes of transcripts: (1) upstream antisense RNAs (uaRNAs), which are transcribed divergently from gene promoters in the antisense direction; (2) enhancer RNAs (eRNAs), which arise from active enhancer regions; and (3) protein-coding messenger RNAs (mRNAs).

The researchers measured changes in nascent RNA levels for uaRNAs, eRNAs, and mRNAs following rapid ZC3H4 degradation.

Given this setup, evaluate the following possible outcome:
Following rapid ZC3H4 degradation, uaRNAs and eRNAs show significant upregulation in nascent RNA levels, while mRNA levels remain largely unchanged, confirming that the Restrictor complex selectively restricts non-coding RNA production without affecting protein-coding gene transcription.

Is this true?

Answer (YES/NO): YES